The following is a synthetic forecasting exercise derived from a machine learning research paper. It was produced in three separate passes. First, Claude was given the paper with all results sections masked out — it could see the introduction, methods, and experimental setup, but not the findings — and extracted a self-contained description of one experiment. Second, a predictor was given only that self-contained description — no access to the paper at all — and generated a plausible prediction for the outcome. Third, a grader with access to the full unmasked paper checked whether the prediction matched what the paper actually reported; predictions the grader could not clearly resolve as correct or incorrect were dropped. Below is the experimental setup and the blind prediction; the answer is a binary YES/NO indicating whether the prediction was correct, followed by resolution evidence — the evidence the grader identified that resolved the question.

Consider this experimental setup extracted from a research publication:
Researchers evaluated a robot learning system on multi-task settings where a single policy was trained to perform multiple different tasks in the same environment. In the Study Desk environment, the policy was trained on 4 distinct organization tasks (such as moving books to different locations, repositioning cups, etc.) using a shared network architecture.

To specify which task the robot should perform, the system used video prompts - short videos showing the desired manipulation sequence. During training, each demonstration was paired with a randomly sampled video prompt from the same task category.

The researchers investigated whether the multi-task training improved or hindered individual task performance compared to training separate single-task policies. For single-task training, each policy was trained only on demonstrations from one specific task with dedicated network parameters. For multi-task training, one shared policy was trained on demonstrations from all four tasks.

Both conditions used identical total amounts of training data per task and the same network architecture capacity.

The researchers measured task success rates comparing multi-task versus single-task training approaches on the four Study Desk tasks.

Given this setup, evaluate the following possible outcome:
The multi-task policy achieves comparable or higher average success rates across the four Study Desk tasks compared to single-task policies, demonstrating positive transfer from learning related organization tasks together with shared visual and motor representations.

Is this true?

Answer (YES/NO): NO